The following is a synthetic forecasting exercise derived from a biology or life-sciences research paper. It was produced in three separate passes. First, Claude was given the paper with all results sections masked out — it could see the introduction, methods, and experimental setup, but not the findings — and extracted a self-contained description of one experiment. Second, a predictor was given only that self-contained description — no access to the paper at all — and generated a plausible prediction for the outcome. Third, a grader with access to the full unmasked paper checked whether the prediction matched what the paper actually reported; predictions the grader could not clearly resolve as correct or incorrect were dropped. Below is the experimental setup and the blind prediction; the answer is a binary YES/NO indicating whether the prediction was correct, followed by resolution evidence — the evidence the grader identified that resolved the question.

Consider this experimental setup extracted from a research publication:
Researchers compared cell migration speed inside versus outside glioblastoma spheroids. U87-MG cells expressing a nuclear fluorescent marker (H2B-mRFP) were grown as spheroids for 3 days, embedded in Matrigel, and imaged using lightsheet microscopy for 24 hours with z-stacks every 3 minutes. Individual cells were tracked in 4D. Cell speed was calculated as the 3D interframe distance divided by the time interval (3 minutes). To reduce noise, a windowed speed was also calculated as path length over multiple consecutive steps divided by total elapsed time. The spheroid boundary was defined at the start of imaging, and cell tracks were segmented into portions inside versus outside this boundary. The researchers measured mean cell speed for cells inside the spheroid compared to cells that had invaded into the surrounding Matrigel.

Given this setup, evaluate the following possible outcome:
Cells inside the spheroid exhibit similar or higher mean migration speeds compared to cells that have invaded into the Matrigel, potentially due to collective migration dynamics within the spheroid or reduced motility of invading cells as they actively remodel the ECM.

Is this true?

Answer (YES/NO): NO